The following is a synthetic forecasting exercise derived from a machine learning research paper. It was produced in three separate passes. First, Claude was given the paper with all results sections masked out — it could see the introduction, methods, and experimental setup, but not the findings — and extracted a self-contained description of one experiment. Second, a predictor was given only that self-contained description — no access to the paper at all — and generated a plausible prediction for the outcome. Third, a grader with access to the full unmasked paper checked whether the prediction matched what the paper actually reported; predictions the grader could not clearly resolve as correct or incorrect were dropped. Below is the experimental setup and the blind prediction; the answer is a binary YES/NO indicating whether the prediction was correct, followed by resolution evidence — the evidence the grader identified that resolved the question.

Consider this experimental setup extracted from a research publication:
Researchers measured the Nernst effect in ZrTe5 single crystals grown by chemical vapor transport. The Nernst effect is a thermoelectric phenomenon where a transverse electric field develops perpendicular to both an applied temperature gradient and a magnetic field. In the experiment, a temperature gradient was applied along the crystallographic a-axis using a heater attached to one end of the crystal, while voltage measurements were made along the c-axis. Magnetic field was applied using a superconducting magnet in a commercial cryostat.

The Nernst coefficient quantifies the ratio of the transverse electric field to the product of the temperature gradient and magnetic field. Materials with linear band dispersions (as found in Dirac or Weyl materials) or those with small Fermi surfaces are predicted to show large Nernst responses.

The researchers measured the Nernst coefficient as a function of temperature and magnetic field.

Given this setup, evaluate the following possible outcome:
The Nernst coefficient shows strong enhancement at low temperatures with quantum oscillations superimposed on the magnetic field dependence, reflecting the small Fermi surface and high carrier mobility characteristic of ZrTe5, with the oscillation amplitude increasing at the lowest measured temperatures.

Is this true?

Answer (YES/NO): NO